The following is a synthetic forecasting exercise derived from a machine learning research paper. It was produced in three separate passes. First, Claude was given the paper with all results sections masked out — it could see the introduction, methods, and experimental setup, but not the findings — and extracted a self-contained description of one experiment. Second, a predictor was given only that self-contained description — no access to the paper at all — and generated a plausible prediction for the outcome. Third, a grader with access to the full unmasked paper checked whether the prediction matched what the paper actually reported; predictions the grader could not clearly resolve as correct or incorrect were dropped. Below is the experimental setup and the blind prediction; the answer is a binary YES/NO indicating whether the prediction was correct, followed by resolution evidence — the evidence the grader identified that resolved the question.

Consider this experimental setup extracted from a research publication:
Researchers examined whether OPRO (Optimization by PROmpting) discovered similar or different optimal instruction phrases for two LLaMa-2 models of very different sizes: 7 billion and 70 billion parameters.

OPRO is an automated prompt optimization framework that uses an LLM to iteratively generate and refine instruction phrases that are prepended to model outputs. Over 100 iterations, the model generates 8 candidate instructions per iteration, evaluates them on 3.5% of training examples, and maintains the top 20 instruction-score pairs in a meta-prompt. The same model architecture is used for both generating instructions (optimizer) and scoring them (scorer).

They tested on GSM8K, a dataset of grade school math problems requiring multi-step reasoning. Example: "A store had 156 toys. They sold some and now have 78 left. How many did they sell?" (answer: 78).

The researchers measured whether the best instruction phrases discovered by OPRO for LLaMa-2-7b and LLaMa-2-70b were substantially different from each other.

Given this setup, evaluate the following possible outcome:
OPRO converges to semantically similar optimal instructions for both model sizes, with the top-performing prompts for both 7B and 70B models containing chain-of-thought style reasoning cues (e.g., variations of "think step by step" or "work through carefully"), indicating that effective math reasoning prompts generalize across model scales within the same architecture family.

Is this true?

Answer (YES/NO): NO